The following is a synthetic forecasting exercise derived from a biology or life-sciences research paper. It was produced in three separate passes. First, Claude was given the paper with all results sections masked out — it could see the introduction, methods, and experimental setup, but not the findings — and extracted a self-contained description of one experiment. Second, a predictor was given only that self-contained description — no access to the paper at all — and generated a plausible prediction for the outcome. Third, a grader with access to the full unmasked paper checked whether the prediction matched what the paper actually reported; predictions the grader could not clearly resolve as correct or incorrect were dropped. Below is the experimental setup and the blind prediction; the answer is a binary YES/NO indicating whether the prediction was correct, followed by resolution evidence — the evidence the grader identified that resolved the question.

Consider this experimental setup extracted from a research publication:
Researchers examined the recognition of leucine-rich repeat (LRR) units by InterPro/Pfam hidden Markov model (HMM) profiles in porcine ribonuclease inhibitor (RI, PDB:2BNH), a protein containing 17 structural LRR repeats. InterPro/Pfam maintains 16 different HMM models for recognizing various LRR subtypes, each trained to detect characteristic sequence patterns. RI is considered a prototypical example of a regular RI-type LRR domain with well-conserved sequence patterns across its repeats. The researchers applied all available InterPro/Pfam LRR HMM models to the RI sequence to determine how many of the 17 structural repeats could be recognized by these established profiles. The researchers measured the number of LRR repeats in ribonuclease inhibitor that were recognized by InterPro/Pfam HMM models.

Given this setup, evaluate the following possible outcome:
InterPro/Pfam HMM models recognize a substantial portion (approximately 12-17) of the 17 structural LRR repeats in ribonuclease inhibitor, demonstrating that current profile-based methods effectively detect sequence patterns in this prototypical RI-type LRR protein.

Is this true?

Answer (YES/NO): NO